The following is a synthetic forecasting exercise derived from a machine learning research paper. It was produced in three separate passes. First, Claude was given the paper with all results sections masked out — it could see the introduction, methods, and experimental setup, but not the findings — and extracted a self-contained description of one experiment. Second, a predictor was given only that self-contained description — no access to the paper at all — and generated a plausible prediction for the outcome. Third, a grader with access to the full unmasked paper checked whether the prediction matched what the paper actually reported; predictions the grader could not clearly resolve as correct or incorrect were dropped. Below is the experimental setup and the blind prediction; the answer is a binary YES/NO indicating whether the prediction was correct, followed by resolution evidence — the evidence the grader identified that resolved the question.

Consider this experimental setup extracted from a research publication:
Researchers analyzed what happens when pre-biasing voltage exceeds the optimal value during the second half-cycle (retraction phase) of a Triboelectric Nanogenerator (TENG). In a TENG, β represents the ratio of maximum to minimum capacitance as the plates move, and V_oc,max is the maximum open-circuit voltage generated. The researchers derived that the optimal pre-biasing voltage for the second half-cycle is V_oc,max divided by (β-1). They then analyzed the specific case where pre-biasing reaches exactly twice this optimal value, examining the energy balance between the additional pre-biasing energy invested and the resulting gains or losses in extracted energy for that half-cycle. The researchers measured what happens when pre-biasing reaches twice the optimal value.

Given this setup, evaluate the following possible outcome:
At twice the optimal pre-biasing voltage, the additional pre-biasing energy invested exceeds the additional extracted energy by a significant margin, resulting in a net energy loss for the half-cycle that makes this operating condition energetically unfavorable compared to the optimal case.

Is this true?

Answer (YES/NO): NO